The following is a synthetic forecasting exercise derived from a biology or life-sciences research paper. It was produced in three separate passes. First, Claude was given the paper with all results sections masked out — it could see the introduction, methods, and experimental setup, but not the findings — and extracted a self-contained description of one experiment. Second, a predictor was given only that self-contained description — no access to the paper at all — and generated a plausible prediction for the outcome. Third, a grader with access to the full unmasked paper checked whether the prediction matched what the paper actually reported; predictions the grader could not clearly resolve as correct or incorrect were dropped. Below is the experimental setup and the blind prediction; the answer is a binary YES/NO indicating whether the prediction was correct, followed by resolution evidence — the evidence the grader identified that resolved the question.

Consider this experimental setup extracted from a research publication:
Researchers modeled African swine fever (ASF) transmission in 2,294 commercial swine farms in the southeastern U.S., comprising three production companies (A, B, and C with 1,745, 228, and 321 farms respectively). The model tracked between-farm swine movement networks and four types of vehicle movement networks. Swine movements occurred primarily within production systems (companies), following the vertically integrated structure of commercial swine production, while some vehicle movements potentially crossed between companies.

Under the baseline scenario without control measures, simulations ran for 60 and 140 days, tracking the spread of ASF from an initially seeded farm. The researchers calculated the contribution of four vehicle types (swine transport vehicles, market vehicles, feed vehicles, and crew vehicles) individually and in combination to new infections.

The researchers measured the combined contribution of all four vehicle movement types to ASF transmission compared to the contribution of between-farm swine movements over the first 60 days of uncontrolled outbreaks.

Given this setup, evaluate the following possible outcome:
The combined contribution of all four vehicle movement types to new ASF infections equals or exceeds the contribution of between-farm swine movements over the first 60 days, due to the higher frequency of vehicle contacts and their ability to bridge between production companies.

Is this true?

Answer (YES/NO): NO